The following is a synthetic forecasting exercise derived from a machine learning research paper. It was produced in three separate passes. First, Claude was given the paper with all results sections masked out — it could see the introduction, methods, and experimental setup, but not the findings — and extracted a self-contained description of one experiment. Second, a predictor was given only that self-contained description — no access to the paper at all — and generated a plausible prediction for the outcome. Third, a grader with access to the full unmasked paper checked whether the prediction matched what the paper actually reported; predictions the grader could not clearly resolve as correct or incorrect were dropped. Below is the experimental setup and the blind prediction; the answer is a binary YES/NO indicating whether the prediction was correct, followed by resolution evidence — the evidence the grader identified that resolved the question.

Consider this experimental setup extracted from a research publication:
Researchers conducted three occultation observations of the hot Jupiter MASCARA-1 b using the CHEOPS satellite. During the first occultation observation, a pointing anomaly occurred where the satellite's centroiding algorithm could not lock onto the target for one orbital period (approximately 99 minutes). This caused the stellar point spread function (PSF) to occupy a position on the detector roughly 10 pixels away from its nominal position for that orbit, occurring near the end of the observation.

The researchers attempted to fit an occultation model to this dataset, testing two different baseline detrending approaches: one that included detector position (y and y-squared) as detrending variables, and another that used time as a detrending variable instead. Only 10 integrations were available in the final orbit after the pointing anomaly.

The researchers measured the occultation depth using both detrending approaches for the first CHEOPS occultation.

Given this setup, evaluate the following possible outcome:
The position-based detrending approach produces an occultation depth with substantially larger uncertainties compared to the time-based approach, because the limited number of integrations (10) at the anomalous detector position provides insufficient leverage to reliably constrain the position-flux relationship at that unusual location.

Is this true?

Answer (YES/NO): NO